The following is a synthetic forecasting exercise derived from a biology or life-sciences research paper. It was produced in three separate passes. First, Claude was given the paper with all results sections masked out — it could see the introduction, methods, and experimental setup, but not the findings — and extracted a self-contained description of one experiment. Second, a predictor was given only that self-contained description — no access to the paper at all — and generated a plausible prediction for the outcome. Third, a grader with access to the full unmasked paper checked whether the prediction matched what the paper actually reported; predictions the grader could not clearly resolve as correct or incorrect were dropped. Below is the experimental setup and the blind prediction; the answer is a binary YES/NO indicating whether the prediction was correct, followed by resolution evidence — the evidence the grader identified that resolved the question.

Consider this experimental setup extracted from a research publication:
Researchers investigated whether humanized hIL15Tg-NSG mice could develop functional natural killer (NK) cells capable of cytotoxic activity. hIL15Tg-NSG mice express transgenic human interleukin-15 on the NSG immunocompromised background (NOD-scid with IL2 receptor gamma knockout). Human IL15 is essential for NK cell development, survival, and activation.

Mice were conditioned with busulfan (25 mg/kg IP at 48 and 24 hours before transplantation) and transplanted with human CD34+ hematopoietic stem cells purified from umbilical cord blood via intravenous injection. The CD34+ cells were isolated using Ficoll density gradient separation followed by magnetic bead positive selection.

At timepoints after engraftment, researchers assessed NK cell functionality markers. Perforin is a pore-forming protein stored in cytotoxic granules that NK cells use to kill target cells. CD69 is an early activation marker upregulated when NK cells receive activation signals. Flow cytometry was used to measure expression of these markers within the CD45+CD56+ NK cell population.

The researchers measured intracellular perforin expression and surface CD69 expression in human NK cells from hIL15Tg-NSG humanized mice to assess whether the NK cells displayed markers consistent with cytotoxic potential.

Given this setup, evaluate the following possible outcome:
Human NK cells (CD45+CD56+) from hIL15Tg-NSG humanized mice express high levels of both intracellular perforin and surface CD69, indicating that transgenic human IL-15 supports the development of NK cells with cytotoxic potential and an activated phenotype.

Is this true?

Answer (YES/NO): NO